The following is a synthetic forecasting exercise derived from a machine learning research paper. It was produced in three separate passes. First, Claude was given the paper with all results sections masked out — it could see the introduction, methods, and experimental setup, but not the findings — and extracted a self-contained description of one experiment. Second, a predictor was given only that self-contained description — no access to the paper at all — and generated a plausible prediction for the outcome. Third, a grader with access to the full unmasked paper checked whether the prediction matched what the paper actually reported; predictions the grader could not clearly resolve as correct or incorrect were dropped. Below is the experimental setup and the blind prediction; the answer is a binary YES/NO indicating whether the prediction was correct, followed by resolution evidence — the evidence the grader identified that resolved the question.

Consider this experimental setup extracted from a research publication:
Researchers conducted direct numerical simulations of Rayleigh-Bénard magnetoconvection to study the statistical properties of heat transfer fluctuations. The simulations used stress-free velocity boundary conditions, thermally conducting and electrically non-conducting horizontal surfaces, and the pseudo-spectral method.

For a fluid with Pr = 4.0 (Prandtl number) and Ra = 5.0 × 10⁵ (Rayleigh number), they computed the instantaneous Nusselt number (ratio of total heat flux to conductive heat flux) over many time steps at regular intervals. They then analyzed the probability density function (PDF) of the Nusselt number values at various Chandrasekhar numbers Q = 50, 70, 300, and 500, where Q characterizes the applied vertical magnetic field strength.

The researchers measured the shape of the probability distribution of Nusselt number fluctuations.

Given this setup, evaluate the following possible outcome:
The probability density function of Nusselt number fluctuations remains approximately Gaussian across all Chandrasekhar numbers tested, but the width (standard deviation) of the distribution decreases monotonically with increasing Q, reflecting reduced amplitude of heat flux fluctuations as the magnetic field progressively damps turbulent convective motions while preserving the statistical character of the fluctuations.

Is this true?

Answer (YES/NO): NO